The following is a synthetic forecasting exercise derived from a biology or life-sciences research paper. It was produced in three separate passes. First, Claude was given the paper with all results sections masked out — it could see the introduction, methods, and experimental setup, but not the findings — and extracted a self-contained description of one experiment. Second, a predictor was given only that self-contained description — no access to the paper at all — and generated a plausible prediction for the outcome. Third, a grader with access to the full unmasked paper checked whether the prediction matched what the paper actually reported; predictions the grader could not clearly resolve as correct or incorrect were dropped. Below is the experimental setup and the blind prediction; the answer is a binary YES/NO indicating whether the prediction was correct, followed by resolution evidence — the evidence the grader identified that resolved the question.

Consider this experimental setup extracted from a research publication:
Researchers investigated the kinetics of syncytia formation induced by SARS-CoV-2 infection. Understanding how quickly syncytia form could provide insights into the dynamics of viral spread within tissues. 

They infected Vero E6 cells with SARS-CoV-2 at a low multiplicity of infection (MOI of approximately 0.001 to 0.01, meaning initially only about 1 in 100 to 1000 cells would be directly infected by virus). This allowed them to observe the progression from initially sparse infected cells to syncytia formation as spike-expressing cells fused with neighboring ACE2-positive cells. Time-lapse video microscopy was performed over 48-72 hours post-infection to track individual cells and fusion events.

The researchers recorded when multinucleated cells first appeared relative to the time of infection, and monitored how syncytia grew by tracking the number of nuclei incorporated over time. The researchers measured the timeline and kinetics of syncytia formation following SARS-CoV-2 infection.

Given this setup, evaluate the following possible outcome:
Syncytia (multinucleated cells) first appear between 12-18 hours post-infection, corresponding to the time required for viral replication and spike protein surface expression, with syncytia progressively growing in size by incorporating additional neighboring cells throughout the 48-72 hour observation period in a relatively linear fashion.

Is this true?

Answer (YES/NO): NO